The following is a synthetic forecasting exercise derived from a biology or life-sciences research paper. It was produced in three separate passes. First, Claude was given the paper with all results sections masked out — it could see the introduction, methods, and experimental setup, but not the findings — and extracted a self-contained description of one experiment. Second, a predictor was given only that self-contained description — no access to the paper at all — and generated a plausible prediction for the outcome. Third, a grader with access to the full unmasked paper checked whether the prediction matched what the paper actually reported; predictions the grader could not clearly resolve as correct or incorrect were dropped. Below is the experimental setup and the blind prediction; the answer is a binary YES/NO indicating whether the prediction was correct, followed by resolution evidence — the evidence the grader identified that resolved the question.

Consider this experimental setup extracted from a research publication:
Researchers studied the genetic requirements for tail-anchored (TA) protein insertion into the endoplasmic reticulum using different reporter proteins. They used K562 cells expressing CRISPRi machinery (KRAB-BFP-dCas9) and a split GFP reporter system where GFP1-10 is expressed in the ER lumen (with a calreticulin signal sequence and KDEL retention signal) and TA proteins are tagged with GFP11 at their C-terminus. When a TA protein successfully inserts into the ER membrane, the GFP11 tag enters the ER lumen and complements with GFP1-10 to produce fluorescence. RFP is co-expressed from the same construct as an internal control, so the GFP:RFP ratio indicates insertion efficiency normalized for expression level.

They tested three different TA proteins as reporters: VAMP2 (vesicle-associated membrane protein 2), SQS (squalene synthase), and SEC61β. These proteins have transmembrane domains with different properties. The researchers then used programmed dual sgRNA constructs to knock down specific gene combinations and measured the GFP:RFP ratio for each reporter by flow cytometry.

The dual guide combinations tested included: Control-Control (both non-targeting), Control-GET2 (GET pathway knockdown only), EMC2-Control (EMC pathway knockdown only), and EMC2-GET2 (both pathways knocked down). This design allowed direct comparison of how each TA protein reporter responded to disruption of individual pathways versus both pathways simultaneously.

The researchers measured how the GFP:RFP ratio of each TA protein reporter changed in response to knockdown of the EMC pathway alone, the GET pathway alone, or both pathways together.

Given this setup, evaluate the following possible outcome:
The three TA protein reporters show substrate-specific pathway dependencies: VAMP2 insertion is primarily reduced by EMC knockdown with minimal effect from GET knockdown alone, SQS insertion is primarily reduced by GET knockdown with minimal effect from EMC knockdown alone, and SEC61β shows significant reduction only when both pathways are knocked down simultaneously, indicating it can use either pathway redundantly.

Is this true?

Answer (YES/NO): NO